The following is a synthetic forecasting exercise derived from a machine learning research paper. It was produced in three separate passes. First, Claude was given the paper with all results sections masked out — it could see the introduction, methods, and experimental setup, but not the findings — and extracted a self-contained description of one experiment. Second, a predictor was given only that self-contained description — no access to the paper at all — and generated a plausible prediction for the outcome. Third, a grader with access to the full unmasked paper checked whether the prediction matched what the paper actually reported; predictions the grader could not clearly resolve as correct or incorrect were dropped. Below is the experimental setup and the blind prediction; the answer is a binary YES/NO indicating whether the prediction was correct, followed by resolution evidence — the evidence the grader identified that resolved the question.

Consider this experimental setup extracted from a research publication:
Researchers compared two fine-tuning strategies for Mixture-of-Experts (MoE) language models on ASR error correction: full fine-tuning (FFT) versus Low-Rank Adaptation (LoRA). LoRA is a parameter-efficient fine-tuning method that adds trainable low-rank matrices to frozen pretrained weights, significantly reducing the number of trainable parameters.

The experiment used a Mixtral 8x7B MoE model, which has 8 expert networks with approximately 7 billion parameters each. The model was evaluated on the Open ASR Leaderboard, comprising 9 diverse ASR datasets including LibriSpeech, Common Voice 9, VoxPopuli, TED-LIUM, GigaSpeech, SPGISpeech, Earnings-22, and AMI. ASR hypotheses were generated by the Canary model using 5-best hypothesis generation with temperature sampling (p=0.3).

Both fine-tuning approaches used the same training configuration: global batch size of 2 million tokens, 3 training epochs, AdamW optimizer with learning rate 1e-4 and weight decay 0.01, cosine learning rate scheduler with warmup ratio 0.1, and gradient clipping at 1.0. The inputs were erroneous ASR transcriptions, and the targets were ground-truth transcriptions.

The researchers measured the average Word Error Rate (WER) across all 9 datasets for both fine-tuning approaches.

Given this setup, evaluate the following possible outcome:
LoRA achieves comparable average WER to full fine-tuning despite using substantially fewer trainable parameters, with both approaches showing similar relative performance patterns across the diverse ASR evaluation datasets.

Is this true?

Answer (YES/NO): YES